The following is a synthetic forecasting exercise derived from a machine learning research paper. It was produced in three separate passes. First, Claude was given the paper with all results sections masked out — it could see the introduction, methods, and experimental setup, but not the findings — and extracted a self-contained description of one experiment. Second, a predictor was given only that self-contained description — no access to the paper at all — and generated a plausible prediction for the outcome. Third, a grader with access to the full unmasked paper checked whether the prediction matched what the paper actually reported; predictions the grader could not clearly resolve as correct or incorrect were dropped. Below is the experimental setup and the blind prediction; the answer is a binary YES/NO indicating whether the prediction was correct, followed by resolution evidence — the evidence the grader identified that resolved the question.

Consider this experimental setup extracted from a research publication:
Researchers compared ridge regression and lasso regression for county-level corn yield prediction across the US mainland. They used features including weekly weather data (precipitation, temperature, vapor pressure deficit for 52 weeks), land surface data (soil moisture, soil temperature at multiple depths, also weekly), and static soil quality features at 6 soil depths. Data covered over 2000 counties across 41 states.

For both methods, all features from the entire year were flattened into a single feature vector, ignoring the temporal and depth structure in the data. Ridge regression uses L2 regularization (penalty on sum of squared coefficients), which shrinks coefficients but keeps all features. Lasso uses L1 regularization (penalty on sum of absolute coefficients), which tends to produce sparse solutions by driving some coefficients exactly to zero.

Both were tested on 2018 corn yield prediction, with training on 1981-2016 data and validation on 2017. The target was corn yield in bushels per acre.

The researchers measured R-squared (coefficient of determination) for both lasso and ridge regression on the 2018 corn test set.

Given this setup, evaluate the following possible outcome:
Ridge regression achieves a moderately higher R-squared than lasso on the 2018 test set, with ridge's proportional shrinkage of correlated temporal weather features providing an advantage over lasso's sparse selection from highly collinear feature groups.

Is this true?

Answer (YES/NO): NO